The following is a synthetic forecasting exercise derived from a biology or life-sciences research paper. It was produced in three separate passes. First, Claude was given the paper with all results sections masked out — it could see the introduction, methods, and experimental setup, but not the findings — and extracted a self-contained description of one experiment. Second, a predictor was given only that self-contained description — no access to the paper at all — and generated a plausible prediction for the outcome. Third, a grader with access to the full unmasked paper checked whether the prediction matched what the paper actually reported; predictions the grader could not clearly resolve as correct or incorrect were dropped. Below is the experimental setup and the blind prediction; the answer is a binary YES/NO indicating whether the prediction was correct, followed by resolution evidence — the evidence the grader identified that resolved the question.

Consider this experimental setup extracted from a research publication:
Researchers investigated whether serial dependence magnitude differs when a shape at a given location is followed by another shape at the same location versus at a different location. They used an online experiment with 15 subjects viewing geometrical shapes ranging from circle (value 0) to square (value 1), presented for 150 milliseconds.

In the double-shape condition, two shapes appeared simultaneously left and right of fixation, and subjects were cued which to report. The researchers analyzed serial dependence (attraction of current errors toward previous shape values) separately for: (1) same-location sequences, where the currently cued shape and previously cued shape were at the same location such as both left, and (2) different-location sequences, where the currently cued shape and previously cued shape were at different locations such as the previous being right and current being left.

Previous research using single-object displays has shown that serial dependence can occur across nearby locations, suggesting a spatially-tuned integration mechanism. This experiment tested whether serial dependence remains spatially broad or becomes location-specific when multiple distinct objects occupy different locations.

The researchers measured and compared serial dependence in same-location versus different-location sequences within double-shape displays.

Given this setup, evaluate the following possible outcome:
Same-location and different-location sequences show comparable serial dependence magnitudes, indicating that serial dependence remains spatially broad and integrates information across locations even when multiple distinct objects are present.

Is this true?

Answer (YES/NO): NO